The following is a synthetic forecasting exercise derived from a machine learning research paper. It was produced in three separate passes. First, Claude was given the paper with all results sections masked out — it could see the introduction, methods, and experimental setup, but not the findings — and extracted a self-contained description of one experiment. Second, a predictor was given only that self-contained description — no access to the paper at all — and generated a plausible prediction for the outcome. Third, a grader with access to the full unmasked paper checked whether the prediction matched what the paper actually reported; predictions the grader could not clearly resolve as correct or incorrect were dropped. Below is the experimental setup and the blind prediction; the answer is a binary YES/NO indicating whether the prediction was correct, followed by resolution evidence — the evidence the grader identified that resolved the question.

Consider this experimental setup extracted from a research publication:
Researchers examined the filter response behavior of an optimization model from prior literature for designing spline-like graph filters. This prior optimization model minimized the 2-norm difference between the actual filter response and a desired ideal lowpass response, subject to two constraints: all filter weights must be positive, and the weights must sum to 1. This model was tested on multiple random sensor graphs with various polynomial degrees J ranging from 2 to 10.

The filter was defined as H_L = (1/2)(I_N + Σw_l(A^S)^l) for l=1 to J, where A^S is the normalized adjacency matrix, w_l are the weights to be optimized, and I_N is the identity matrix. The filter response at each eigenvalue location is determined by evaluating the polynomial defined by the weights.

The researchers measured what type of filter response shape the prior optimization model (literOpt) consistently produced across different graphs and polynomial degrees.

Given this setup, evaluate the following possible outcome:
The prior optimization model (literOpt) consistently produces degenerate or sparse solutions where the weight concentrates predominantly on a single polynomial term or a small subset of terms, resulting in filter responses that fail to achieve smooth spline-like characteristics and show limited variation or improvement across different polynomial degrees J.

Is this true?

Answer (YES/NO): NO